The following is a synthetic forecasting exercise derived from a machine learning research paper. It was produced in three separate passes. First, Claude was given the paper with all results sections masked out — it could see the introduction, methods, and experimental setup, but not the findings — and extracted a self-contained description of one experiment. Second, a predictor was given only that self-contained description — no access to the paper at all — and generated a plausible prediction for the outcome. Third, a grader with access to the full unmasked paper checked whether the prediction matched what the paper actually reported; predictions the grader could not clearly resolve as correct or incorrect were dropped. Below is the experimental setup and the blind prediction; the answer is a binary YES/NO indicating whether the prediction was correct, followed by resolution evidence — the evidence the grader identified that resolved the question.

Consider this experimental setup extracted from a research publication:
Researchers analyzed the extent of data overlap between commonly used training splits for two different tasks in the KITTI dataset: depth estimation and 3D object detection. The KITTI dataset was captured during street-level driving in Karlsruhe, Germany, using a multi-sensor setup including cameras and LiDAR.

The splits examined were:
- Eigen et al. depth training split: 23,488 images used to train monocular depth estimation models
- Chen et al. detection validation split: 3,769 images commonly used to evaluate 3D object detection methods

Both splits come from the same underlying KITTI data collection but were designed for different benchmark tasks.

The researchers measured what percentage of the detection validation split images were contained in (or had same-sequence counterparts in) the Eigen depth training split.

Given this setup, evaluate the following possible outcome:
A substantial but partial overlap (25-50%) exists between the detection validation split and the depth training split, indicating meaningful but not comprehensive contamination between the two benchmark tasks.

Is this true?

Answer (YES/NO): YES